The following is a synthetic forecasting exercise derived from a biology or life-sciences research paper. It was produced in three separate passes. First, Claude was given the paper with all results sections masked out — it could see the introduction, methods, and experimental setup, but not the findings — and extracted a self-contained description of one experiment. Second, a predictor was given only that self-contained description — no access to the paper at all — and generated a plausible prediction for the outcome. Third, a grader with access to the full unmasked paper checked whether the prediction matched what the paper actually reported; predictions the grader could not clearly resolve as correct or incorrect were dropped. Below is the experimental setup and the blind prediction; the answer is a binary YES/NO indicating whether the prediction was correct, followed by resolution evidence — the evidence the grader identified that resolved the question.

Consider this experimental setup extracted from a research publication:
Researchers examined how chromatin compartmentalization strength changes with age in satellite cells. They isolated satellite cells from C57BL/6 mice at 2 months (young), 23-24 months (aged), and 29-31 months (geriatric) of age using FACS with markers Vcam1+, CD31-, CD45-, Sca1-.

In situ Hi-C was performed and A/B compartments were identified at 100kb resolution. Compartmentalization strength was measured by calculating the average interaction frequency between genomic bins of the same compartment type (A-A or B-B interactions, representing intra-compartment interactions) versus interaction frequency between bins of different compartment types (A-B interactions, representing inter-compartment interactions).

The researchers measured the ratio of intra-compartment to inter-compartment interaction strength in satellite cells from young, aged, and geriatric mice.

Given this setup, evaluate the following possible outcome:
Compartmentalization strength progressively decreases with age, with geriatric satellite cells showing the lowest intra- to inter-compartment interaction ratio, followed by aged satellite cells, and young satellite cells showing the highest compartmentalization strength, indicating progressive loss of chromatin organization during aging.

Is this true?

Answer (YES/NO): NO